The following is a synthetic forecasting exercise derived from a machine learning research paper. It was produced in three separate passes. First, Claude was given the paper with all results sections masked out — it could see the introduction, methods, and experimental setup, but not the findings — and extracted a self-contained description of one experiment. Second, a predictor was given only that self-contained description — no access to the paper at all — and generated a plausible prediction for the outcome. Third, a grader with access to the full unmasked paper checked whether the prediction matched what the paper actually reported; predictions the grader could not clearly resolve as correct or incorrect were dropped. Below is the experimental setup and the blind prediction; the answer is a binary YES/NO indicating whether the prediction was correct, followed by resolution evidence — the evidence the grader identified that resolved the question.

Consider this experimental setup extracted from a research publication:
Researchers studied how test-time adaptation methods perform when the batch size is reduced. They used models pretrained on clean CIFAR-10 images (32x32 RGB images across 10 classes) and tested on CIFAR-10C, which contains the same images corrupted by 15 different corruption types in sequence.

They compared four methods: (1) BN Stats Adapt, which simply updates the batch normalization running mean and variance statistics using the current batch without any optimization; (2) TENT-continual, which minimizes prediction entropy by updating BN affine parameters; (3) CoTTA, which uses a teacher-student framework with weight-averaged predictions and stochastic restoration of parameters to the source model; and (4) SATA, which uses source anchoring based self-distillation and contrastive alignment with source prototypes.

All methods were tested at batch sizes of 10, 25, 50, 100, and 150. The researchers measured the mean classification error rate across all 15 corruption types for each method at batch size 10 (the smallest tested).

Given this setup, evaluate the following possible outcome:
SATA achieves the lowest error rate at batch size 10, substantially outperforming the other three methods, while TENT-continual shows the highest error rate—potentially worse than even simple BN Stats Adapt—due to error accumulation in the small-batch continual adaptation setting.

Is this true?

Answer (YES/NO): YES